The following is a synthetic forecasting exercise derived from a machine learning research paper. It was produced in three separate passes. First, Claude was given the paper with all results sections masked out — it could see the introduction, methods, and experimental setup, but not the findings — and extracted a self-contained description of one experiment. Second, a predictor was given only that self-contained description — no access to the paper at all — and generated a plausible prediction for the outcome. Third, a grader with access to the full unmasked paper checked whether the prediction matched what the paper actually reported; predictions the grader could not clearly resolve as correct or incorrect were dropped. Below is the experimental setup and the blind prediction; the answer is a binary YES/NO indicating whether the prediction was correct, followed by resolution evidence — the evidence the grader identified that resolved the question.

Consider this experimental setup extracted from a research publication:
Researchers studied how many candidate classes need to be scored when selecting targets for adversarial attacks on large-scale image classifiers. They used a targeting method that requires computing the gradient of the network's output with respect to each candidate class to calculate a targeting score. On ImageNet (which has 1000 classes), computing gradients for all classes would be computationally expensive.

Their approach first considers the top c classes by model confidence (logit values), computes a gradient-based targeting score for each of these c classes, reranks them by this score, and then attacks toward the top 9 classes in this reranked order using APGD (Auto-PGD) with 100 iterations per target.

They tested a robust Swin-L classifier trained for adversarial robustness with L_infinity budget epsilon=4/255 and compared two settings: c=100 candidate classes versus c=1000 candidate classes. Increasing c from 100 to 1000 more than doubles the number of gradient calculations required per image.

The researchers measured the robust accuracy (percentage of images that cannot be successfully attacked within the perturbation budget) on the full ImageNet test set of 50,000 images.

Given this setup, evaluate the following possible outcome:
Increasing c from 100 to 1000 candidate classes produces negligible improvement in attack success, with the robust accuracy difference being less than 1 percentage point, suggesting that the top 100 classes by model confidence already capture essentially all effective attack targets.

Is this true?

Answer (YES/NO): YES